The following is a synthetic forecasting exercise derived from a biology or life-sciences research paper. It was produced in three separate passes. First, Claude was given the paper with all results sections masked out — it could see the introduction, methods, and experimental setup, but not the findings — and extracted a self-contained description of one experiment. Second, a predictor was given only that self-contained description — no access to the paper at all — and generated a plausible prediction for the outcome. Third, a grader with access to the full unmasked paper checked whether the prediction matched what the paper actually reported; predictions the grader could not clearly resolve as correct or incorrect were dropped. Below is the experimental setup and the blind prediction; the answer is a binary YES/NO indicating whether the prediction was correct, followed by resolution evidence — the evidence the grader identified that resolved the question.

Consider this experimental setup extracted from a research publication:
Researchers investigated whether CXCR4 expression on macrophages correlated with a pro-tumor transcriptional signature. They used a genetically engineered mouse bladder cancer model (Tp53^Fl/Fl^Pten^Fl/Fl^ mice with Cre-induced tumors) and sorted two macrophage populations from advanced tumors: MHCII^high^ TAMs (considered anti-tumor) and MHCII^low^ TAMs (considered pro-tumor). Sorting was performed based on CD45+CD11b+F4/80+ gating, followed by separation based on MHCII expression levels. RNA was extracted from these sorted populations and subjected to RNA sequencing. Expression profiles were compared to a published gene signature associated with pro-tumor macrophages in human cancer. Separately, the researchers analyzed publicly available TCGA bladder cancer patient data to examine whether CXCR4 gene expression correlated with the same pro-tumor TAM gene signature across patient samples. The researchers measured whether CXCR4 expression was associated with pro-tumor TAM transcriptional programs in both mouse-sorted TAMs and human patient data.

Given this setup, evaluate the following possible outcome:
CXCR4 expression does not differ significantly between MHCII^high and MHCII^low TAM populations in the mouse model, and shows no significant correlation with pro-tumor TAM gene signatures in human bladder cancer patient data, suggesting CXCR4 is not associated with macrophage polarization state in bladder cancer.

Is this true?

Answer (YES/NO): NO